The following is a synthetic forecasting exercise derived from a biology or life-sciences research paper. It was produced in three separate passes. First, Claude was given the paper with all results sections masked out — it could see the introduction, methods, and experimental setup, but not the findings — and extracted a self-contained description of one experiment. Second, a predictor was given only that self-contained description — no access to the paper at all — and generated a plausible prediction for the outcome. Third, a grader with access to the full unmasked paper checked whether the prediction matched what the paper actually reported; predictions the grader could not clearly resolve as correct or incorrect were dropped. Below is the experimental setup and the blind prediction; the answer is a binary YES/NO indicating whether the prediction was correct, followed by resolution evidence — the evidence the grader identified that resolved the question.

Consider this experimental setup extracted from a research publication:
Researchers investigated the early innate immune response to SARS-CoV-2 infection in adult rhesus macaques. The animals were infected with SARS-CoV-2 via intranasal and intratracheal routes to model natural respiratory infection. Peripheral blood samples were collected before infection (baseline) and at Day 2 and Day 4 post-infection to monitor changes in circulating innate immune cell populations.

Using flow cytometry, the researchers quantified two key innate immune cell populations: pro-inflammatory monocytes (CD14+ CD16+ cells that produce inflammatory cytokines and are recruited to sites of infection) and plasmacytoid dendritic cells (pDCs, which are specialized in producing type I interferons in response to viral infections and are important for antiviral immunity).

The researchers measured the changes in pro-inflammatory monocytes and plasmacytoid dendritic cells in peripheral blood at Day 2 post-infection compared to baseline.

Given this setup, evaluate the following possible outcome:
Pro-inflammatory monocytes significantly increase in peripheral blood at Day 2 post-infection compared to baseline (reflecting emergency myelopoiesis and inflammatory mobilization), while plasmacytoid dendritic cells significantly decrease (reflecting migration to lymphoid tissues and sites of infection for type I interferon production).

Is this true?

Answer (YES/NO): YES